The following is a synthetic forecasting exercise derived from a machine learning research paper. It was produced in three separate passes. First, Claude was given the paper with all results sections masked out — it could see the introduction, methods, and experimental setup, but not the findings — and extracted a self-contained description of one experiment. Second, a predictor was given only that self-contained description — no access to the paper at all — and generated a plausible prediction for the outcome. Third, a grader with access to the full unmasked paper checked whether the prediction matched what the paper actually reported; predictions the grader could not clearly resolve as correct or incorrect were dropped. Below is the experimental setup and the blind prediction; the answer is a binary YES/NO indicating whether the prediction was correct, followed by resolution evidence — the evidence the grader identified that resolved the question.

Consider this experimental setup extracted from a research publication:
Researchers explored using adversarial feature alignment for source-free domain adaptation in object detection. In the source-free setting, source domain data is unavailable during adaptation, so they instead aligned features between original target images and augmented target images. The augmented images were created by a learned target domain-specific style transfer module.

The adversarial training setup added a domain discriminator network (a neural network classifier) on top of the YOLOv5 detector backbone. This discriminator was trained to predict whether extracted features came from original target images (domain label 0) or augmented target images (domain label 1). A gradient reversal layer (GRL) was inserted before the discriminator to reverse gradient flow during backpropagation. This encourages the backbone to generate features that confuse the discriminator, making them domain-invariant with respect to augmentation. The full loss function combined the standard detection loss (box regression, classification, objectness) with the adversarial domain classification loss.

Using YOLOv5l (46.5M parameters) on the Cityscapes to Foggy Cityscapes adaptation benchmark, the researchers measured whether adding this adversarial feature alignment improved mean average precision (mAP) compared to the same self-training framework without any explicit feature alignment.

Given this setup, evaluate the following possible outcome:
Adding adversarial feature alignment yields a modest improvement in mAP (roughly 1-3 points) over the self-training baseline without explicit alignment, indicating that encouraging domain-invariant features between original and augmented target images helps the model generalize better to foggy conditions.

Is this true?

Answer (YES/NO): NO